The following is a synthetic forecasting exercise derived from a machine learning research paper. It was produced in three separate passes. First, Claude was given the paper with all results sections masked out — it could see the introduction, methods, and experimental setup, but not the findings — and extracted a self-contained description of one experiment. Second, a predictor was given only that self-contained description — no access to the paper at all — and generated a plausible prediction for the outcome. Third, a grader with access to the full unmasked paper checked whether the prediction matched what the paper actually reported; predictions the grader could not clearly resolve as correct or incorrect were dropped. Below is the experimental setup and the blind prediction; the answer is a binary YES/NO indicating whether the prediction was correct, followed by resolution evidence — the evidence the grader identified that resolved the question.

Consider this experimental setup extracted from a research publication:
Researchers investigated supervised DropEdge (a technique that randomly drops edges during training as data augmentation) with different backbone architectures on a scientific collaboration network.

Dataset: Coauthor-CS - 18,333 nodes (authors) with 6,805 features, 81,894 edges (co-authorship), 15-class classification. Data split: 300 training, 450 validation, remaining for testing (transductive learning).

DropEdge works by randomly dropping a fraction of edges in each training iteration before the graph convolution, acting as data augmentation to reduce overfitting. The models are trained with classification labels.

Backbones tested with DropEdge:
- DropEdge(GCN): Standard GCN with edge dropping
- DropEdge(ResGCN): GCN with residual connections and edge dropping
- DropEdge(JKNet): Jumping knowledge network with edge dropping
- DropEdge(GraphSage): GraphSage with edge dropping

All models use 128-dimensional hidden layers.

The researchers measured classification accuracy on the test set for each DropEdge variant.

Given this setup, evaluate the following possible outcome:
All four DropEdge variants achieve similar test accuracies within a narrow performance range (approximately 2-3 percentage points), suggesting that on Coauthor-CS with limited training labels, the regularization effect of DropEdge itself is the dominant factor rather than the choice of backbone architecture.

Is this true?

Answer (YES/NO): NO